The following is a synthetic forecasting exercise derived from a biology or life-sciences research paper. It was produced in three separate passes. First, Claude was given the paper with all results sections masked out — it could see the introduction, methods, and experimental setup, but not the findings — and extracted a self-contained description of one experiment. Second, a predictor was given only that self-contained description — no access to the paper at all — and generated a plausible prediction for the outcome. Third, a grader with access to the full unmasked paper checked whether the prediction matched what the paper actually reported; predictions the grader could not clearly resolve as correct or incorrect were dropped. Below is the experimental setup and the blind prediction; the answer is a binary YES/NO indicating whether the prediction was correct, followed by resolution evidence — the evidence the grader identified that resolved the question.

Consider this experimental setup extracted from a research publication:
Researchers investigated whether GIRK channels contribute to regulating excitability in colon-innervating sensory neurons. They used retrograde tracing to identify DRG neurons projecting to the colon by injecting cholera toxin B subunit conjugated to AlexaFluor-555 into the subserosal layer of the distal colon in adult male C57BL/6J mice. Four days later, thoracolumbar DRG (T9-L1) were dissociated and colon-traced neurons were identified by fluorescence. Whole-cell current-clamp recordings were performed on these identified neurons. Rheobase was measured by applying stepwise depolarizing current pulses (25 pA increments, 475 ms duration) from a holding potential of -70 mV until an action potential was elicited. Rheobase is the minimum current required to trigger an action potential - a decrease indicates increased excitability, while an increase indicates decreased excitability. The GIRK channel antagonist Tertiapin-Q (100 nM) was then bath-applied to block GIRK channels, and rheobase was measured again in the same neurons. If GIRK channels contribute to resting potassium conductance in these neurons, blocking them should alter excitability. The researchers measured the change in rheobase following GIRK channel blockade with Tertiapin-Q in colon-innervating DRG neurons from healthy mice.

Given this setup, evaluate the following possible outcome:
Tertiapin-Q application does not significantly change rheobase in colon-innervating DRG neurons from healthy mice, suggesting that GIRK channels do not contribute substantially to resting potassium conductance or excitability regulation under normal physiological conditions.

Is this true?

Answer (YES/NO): YES